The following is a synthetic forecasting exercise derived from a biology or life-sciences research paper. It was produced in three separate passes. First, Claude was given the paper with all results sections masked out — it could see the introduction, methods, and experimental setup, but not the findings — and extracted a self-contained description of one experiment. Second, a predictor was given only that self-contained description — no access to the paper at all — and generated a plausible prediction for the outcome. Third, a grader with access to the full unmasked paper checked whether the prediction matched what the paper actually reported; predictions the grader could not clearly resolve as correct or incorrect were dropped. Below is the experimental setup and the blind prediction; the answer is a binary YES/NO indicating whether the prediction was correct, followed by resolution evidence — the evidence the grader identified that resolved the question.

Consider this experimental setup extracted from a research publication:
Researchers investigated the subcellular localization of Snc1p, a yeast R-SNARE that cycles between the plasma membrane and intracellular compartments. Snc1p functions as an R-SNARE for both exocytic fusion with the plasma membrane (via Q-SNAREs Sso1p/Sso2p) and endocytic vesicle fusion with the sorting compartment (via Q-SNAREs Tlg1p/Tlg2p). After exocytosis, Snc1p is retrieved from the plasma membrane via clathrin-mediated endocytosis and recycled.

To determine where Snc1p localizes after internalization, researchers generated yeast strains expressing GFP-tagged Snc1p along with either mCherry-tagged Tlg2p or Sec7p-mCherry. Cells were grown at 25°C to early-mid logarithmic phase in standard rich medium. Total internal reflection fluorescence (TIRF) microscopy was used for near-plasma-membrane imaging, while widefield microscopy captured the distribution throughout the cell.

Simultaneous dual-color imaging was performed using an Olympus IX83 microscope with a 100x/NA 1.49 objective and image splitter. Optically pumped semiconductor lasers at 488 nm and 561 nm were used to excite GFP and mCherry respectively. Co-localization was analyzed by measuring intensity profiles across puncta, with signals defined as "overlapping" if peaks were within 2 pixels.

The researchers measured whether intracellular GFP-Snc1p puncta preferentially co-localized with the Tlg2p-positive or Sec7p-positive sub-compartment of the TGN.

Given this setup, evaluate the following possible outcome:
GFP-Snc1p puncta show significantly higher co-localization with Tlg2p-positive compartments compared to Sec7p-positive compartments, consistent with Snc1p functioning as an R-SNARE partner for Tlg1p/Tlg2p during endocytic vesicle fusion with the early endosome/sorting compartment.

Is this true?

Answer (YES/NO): YES